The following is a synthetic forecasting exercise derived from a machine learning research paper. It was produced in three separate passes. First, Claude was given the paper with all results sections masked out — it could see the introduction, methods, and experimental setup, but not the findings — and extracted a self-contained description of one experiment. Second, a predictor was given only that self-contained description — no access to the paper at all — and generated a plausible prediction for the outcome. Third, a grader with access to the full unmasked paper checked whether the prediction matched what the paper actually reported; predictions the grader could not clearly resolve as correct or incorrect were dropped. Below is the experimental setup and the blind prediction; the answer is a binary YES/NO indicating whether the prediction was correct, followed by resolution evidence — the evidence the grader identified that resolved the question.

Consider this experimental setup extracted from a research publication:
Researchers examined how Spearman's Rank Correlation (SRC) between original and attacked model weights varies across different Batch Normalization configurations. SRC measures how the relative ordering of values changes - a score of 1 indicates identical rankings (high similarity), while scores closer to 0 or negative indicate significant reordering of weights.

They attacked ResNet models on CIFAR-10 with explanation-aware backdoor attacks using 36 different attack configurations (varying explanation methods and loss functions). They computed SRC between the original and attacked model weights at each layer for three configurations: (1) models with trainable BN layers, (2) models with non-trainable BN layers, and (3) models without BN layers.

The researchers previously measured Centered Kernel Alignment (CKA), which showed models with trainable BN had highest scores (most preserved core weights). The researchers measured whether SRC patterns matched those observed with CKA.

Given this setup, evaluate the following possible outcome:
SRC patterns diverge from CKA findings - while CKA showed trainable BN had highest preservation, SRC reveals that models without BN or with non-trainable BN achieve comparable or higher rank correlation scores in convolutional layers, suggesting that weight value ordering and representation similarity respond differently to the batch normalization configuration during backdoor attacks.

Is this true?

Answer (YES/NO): NO